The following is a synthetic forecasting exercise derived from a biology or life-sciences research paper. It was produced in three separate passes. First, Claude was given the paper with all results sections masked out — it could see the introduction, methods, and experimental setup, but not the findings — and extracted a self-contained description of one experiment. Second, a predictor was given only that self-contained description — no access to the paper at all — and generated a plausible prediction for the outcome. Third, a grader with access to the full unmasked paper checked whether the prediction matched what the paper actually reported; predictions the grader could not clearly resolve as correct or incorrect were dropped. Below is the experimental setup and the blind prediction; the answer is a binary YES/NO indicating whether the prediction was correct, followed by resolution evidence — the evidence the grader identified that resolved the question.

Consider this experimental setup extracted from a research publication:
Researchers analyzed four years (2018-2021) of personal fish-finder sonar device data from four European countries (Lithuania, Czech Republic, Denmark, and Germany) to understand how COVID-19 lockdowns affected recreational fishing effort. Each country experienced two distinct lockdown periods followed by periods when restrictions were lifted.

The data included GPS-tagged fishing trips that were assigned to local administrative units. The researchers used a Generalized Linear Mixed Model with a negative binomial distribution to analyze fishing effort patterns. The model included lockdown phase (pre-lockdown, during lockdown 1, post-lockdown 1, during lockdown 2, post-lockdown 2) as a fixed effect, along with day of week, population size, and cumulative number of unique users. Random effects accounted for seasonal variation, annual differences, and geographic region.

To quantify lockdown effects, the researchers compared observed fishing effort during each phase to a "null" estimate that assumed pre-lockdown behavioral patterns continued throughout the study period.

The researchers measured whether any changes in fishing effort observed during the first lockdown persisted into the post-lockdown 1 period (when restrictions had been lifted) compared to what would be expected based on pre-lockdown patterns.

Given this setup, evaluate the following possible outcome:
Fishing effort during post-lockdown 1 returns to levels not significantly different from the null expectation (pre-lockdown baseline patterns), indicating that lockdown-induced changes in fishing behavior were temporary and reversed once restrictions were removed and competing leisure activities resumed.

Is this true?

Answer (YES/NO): NO